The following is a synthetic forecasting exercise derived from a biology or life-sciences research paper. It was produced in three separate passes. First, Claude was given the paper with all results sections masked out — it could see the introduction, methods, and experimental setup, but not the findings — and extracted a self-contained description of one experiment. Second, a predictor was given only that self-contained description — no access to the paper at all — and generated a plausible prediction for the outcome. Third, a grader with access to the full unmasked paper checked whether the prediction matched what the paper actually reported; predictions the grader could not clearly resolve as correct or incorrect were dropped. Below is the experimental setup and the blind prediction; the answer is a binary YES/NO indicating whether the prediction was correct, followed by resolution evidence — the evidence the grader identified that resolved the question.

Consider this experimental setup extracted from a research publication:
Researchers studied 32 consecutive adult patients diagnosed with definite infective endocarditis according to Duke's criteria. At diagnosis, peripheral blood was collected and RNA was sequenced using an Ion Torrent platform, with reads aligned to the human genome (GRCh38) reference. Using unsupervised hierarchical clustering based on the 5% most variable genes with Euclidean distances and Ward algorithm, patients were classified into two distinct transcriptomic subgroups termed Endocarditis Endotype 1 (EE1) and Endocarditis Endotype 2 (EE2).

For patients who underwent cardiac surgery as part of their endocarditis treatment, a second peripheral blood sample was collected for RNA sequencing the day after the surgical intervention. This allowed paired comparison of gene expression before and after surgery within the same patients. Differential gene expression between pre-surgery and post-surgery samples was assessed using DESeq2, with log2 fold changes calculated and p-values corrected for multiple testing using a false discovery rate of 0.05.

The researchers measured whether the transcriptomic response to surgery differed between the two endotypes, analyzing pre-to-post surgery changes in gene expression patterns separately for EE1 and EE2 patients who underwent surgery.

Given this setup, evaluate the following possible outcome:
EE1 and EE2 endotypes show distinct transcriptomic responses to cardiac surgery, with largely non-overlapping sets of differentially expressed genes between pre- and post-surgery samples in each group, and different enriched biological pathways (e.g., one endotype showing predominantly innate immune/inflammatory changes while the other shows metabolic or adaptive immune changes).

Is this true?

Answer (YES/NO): NO